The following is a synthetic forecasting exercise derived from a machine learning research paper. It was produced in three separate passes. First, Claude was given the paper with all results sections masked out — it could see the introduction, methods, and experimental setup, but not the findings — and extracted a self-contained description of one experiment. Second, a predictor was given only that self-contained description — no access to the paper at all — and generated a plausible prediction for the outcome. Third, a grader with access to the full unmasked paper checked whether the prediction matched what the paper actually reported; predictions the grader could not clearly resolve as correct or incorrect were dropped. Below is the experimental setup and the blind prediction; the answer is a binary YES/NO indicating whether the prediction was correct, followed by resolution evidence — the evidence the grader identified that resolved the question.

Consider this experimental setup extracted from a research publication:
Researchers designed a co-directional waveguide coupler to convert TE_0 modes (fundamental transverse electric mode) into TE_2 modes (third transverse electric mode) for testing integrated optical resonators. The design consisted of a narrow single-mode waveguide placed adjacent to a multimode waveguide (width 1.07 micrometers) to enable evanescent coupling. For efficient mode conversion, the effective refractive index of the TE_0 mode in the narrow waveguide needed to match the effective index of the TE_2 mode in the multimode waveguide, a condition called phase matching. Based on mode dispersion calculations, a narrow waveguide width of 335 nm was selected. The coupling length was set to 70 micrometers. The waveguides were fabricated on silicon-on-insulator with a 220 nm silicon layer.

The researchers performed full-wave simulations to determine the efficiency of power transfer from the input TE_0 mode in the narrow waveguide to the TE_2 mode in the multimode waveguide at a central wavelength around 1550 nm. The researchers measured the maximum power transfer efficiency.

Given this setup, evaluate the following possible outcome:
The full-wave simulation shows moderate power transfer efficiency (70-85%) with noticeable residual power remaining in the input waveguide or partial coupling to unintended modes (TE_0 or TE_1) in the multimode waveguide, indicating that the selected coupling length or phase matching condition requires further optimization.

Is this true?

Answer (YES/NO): YES